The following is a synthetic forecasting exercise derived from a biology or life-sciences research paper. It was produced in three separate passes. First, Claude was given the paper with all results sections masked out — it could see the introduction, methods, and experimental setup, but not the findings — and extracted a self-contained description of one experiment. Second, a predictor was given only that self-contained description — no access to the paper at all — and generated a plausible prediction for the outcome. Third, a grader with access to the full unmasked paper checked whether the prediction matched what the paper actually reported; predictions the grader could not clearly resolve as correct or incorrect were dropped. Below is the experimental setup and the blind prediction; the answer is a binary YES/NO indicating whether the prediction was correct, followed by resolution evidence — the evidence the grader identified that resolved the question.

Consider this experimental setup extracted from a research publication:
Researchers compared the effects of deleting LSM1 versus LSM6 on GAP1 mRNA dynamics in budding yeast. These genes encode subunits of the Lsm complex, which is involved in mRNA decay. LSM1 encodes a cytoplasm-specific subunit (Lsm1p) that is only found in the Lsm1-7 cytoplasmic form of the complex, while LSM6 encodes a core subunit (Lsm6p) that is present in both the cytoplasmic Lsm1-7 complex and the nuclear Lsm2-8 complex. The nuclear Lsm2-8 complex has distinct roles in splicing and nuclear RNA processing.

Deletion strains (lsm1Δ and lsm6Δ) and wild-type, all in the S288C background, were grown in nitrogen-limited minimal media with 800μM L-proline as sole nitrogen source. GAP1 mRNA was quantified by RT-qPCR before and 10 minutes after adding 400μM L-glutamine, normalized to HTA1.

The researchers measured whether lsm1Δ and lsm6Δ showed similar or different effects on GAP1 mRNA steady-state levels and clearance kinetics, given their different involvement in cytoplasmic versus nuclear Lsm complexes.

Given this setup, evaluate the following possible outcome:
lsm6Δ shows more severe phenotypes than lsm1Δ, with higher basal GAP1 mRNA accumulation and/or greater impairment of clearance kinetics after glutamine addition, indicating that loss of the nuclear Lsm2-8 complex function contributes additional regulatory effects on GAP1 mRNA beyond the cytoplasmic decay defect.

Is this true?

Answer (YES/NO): NO